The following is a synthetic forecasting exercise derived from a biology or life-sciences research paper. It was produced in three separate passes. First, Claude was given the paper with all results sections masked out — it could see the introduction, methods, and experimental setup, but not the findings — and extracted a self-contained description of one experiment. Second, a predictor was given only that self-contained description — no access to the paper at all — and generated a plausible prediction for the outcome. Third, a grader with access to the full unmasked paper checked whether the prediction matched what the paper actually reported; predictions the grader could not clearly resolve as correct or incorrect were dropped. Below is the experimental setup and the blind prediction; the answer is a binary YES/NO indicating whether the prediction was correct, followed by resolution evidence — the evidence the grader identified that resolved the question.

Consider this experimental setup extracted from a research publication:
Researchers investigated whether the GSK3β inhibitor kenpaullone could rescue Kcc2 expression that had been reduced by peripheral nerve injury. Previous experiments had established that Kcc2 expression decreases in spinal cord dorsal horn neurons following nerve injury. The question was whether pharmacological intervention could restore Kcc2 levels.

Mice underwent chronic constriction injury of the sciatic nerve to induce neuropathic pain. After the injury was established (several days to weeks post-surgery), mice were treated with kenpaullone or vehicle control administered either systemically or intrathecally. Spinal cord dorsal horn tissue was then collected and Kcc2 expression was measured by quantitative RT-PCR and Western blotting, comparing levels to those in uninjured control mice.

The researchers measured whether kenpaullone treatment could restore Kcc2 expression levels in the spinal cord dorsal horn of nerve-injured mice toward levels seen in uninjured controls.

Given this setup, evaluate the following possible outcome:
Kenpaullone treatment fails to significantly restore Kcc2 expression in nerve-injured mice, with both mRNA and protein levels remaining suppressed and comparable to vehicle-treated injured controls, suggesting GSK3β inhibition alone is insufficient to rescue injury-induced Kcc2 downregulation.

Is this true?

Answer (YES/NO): NO